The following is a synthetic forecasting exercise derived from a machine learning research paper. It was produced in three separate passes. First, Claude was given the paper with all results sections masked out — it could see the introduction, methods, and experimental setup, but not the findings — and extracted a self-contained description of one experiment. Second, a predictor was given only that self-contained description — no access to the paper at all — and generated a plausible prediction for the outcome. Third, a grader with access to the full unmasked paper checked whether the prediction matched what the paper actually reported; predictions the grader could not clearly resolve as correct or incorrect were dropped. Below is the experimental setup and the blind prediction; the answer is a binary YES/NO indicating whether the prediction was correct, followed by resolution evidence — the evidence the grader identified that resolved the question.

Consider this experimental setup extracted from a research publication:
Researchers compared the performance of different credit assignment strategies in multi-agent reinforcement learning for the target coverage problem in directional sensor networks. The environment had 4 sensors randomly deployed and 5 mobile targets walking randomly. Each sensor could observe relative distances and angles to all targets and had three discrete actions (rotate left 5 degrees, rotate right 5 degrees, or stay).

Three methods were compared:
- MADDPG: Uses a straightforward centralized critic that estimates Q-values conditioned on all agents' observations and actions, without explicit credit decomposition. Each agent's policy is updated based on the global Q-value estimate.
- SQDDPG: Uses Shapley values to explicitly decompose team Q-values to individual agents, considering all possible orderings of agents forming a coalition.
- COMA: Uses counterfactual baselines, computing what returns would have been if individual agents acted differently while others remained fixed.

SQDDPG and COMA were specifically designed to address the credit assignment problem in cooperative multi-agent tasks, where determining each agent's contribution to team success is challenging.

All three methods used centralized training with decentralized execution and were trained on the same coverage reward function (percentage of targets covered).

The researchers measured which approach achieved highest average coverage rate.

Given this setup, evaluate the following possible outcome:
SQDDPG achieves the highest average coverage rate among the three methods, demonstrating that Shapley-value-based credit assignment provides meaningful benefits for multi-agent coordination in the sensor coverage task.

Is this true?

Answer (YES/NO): NO